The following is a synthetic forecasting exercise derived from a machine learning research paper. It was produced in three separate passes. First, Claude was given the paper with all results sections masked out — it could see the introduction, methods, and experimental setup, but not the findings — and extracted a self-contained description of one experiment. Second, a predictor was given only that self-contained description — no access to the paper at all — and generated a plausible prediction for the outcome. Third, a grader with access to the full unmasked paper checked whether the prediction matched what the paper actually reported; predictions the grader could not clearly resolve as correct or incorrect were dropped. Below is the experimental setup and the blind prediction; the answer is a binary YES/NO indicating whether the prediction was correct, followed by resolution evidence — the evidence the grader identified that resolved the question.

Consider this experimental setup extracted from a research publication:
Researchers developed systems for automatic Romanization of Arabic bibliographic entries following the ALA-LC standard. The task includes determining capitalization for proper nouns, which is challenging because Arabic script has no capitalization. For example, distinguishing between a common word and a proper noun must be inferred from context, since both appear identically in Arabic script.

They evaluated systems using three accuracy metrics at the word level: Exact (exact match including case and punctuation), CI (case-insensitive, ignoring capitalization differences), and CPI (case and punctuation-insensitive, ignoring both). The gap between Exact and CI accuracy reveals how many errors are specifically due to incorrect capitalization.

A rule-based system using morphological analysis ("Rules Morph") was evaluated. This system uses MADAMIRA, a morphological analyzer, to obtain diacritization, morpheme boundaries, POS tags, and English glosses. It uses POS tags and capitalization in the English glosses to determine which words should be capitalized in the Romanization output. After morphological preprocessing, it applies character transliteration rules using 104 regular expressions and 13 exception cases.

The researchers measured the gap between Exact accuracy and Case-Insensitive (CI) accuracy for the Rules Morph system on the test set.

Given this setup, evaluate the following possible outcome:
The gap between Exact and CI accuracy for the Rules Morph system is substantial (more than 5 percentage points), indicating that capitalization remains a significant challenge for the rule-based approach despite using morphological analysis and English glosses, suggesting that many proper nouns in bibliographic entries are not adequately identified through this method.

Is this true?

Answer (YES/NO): YES